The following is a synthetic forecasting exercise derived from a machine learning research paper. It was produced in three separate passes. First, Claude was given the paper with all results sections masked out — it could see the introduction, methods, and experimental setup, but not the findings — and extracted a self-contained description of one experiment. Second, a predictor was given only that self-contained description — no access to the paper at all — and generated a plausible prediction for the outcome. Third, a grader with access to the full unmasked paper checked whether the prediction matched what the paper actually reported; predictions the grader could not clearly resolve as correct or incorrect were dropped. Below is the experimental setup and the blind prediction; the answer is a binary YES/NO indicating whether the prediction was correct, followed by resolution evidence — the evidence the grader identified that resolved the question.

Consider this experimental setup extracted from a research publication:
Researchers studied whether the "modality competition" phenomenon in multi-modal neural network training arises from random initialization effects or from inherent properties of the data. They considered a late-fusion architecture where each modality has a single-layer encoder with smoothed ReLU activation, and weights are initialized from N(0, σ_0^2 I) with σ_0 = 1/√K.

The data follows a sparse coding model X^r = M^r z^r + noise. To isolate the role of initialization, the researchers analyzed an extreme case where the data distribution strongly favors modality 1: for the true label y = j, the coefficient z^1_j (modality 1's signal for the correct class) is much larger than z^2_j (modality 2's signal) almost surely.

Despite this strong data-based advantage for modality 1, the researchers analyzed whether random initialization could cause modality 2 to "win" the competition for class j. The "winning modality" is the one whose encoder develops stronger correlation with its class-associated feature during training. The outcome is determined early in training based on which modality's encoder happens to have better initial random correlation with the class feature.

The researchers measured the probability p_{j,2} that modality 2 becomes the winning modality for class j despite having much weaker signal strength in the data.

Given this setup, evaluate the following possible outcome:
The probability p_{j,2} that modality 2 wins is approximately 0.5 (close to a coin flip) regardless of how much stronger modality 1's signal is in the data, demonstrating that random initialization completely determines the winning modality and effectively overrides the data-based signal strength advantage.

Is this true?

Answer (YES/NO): NO